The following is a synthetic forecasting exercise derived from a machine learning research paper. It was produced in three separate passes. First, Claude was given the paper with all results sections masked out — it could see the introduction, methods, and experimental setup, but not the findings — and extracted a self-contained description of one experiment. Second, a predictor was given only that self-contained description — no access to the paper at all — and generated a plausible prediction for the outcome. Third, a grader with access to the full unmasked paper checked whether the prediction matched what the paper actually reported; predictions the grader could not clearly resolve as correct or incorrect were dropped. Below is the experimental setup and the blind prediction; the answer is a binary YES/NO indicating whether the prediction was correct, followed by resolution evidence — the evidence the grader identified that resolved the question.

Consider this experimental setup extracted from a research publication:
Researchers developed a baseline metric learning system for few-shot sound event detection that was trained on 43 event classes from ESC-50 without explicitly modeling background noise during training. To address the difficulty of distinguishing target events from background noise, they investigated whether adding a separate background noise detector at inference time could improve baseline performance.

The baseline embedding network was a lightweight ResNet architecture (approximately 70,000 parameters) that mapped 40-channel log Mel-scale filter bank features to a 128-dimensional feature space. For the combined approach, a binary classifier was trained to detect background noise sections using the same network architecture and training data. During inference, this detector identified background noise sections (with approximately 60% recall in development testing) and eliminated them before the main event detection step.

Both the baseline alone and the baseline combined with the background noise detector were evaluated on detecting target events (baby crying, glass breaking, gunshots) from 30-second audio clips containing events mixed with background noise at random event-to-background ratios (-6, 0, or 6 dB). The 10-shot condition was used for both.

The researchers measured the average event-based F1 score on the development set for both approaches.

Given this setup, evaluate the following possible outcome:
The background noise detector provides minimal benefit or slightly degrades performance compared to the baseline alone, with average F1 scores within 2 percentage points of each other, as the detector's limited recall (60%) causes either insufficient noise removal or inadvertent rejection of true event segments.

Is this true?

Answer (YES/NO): NO